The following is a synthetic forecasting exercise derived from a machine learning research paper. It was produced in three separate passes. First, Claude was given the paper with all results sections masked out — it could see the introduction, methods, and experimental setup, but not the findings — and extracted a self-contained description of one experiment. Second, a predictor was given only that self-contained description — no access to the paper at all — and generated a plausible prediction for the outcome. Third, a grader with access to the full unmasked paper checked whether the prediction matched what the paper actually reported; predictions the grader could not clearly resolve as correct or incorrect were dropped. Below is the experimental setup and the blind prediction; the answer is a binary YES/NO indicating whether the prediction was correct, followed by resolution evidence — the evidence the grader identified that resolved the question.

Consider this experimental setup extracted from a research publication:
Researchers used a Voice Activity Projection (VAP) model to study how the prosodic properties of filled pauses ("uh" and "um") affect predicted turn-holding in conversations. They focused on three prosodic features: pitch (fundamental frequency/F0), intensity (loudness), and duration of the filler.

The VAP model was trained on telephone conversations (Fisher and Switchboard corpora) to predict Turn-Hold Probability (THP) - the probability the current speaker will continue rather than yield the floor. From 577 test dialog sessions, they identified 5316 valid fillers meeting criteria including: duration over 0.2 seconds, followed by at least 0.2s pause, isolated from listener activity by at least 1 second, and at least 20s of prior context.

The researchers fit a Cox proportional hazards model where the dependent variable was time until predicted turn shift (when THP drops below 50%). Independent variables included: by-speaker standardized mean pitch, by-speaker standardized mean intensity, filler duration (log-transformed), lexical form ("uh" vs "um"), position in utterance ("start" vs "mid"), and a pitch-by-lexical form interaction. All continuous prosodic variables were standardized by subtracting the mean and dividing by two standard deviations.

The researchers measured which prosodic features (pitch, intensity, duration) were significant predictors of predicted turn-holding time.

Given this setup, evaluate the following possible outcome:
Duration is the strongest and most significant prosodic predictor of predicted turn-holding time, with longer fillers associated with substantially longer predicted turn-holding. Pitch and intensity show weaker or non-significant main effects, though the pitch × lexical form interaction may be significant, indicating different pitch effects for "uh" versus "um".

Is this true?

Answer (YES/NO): NO